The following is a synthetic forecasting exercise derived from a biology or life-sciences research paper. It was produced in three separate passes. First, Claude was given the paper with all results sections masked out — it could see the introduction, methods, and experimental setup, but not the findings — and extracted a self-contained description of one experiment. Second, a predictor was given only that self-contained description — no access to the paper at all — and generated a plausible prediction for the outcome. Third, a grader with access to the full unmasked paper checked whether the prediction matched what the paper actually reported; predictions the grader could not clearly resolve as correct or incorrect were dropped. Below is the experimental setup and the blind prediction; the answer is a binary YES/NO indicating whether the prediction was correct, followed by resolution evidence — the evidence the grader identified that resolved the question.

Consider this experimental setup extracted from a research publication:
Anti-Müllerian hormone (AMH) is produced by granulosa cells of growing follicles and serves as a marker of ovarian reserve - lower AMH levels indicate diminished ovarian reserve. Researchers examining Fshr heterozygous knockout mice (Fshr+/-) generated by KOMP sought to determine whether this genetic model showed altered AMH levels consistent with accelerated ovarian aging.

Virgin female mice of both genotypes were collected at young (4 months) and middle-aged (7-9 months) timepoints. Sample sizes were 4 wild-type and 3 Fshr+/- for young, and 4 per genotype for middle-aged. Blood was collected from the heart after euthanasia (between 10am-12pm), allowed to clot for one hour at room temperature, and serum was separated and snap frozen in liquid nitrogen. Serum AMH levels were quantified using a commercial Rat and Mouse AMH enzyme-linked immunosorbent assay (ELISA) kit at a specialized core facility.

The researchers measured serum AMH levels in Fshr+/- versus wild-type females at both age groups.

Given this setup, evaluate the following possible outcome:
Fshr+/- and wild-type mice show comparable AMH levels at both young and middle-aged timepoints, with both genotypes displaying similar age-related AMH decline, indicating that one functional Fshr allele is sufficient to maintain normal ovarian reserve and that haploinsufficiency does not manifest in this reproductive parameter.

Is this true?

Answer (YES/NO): YES